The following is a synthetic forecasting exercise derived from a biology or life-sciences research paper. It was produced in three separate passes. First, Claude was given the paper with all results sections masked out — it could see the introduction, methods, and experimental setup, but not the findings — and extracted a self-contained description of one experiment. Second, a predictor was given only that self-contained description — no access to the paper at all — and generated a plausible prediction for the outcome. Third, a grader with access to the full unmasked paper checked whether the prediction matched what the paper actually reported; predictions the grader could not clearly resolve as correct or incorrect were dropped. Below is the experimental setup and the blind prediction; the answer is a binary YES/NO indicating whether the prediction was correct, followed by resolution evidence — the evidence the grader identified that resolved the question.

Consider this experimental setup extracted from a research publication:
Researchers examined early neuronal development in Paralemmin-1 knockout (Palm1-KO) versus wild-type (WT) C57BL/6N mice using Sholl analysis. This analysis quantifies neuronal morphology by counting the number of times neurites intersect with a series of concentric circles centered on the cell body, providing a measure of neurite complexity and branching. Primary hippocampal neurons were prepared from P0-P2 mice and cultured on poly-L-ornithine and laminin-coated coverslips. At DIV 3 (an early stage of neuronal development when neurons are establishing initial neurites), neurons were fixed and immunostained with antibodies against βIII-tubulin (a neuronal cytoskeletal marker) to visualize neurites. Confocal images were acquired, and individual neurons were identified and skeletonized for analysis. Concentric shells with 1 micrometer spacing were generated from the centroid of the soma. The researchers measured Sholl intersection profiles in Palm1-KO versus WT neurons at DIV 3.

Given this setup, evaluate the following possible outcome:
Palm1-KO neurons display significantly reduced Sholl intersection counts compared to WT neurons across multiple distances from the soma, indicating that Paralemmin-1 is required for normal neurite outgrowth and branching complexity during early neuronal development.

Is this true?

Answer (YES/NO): NO